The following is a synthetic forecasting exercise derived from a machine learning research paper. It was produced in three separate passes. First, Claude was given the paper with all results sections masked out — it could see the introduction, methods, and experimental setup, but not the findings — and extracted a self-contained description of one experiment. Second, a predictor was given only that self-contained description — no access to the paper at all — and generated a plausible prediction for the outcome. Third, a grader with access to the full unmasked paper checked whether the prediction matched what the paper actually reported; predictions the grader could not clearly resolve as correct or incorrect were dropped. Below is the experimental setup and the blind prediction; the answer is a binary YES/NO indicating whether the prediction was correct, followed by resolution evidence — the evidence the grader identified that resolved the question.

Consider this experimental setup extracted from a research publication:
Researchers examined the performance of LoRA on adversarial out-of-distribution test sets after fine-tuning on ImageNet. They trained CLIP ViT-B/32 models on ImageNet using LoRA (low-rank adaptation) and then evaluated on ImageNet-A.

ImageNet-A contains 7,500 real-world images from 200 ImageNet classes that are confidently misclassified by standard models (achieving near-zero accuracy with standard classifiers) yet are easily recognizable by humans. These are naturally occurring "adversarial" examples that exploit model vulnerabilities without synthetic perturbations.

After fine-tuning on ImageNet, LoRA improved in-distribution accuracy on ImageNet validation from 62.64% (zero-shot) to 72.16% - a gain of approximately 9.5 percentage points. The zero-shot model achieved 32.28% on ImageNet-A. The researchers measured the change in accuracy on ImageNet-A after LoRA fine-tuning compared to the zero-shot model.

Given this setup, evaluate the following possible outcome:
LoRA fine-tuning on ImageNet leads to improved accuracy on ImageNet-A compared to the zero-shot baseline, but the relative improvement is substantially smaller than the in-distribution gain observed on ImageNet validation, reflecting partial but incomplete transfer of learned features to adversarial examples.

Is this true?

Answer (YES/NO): NO